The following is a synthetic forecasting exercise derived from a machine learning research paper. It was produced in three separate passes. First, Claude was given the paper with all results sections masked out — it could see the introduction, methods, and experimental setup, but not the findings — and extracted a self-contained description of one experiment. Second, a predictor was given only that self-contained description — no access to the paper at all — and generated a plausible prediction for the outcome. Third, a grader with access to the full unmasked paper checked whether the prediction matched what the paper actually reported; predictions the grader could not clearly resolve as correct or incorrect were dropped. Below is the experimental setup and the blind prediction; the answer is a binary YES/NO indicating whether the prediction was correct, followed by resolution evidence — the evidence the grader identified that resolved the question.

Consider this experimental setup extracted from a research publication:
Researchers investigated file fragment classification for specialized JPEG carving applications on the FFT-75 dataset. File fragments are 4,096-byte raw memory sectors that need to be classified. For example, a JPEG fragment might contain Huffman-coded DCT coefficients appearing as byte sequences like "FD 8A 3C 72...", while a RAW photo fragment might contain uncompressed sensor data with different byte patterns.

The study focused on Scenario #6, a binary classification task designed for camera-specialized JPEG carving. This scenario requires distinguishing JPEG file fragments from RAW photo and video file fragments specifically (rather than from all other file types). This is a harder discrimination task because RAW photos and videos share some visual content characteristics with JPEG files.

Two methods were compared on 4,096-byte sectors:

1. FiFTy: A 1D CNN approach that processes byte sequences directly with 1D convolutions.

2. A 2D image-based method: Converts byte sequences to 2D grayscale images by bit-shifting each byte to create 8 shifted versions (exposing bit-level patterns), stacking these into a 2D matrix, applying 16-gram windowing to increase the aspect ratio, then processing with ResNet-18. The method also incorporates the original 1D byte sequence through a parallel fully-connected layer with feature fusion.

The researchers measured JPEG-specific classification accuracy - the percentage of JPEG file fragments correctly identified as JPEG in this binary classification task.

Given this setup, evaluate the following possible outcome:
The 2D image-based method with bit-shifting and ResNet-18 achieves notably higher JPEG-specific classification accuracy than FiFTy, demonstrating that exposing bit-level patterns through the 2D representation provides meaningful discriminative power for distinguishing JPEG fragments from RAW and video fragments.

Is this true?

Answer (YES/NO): NO